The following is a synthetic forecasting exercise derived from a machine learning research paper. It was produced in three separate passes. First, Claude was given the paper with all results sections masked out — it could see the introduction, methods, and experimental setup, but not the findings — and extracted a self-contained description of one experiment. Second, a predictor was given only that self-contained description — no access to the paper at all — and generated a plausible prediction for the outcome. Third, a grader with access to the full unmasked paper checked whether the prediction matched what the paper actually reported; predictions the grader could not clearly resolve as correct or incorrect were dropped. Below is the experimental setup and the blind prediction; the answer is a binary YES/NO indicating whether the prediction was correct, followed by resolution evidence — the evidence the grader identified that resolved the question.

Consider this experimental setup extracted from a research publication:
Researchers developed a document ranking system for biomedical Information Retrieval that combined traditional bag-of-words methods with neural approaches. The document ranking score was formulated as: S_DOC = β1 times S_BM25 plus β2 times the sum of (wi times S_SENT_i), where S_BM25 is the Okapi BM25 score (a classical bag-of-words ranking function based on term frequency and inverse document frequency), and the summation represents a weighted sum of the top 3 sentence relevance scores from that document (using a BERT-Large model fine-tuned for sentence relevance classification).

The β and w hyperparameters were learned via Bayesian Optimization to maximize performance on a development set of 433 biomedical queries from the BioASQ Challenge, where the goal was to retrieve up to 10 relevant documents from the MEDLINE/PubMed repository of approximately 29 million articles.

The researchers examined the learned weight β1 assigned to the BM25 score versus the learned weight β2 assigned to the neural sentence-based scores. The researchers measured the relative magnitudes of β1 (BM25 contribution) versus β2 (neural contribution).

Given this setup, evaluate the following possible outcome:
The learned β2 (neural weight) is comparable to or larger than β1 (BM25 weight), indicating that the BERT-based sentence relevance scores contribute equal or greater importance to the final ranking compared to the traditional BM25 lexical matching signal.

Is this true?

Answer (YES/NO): YES